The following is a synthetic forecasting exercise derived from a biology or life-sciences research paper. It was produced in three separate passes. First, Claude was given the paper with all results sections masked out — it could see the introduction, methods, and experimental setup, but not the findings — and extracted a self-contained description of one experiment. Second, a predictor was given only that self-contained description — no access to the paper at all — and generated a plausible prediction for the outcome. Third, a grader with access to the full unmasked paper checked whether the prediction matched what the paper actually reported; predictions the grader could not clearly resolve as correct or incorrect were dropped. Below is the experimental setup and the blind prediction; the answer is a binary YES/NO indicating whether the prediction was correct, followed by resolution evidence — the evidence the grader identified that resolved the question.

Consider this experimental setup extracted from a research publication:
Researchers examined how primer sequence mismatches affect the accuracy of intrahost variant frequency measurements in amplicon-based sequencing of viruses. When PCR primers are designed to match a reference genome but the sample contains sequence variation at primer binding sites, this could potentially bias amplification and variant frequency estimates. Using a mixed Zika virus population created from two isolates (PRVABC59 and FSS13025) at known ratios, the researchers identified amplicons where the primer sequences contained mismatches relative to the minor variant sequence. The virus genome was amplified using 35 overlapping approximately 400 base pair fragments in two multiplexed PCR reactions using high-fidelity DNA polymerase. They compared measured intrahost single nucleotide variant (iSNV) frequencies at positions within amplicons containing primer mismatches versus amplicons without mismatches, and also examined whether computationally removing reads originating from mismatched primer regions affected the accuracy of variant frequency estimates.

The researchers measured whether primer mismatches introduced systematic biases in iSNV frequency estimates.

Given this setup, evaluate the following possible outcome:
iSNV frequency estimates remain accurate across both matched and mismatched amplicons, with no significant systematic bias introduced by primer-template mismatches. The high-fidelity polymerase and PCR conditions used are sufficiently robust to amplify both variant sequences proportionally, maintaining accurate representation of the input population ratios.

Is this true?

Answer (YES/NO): NO